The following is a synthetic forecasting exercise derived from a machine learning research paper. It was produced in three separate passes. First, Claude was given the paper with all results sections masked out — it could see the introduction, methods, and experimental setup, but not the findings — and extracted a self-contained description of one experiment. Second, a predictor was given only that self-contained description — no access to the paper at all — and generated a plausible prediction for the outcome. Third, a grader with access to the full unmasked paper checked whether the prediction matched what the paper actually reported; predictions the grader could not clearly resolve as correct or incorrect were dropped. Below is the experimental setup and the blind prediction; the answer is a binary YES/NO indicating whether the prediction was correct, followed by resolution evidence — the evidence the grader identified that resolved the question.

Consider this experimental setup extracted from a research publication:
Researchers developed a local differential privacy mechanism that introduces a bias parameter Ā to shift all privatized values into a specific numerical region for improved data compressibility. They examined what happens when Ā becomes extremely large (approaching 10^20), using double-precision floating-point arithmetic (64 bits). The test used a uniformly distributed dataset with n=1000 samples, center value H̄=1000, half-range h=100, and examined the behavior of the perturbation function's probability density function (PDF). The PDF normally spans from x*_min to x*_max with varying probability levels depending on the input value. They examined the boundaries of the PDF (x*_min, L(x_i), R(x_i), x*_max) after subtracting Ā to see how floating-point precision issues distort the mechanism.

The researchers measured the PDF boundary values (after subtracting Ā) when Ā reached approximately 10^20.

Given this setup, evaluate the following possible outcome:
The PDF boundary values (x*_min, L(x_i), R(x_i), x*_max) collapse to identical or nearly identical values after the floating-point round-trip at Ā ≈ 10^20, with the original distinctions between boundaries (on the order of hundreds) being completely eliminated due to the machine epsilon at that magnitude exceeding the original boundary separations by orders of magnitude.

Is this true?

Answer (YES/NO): YES